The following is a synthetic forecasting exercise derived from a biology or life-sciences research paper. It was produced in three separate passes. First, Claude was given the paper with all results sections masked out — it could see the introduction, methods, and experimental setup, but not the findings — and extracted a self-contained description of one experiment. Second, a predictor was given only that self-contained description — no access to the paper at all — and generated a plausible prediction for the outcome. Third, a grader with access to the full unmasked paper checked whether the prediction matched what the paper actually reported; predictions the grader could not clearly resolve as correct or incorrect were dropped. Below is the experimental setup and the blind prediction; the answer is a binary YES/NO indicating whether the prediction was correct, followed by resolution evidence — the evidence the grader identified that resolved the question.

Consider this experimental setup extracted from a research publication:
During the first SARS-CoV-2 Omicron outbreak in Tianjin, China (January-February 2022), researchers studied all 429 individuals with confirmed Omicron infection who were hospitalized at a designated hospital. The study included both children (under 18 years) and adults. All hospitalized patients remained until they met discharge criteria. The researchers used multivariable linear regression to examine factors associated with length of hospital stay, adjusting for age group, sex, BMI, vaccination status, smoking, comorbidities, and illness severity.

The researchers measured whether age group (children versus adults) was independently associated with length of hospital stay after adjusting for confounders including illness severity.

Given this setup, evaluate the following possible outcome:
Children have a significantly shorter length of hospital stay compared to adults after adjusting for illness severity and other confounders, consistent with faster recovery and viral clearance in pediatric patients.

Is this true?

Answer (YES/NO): NO